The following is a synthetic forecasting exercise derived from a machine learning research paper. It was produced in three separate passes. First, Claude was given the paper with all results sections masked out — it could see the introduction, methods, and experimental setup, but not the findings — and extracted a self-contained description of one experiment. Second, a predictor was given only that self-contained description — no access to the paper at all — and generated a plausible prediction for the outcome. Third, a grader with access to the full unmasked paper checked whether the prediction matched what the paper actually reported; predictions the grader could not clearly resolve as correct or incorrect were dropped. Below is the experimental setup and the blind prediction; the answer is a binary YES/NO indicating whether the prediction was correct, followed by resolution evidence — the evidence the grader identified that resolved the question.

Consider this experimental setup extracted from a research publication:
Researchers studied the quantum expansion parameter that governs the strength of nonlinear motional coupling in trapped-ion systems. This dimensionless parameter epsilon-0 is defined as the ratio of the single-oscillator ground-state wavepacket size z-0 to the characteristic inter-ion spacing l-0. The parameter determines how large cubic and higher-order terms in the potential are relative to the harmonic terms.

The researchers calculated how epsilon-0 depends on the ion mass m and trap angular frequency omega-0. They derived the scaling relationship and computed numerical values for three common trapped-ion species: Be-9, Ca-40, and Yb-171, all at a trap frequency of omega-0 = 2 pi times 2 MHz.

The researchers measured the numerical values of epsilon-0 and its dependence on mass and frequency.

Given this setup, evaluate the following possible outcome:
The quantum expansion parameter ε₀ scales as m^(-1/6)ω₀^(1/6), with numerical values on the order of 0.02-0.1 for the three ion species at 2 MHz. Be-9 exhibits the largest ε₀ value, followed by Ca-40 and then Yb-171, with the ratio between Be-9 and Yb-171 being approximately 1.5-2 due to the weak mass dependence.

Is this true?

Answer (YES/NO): NO